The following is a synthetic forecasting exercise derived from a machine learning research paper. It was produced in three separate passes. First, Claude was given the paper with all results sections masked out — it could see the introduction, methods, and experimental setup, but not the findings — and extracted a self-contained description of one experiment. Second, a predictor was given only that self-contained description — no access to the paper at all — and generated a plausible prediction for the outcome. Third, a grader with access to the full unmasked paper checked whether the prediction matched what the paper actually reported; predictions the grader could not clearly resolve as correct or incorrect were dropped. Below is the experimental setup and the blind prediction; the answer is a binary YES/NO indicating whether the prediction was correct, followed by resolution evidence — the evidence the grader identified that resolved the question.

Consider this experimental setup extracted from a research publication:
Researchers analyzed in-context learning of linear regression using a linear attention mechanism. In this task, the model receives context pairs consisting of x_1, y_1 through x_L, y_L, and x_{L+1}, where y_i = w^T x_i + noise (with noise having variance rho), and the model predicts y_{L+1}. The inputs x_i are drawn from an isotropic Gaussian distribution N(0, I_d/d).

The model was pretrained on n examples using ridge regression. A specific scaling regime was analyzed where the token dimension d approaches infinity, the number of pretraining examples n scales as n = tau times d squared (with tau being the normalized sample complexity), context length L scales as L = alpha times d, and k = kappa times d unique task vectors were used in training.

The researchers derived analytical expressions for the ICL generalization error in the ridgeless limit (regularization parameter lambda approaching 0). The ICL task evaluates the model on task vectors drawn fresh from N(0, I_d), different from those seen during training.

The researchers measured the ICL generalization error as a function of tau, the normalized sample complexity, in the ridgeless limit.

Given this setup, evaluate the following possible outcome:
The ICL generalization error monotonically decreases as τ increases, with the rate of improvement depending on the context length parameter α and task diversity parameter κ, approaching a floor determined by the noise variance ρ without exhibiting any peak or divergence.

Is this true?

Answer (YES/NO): NO